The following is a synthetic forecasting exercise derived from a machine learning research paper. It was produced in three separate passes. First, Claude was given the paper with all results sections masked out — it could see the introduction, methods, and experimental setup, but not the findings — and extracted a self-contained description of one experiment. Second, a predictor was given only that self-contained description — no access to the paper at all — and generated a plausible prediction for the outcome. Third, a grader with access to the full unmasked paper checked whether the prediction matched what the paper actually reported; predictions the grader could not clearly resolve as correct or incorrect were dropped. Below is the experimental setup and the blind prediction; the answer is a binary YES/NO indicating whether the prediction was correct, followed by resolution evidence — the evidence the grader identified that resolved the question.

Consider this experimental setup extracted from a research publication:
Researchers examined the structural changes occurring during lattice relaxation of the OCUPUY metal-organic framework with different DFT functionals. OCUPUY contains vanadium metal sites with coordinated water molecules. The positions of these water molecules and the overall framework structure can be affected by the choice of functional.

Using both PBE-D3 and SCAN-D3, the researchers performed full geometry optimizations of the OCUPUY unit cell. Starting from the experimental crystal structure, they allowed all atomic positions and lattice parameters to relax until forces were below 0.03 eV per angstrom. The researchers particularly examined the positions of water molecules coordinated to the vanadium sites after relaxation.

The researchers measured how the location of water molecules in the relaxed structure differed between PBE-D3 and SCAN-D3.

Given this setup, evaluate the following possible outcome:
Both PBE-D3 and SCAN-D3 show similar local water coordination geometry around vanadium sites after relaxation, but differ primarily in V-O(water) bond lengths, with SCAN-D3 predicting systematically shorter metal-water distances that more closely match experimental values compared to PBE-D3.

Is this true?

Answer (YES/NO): NO